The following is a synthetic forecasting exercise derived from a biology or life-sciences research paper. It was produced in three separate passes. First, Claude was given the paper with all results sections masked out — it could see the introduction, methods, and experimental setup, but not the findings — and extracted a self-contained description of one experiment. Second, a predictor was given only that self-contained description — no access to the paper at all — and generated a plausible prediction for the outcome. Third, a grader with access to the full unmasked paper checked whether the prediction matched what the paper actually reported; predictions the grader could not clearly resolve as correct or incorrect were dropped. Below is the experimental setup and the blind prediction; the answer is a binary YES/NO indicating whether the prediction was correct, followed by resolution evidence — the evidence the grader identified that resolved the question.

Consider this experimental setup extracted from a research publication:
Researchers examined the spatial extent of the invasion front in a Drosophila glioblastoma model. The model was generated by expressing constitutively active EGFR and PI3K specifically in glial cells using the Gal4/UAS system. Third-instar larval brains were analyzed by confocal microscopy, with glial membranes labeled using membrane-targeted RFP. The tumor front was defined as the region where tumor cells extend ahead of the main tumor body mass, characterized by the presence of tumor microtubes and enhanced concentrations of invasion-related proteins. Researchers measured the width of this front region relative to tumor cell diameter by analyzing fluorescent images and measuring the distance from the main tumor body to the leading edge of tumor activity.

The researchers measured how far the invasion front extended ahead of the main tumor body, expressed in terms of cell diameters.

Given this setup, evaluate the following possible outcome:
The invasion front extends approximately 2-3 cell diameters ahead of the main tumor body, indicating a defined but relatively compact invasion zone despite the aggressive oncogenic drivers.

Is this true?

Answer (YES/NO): NO